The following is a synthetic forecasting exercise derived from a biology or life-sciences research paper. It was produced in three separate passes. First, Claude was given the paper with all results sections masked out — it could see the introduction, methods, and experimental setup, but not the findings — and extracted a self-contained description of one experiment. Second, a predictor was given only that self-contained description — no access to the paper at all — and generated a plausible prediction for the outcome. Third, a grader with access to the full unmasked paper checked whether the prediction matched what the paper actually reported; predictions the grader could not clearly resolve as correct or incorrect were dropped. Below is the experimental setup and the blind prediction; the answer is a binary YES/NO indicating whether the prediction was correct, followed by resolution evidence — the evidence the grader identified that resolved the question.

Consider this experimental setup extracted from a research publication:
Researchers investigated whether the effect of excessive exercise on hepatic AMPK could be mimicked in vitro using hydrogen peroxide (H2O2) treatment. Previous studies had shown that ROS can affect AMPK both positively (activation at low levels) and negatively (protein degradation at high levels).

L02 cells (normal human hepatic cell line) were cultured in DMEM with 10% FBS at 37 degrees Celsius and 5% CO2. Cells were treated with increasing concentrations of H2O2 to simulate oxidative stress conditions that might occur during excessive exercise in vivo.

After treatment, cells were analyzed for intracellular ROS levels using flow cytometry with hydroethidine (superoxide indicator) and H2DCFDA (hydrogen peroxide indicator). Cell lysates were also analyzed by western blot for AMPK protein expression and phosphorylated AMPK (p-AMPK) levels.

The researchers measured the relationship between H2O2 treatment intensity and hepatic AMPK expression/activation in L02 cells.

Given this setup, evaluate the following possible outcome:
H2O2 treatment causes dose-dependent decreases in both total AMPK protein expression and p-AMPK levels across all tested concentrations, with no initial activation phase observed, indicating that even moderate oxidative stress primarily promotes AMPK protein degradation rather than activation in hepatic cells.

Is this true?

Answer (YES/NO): NO